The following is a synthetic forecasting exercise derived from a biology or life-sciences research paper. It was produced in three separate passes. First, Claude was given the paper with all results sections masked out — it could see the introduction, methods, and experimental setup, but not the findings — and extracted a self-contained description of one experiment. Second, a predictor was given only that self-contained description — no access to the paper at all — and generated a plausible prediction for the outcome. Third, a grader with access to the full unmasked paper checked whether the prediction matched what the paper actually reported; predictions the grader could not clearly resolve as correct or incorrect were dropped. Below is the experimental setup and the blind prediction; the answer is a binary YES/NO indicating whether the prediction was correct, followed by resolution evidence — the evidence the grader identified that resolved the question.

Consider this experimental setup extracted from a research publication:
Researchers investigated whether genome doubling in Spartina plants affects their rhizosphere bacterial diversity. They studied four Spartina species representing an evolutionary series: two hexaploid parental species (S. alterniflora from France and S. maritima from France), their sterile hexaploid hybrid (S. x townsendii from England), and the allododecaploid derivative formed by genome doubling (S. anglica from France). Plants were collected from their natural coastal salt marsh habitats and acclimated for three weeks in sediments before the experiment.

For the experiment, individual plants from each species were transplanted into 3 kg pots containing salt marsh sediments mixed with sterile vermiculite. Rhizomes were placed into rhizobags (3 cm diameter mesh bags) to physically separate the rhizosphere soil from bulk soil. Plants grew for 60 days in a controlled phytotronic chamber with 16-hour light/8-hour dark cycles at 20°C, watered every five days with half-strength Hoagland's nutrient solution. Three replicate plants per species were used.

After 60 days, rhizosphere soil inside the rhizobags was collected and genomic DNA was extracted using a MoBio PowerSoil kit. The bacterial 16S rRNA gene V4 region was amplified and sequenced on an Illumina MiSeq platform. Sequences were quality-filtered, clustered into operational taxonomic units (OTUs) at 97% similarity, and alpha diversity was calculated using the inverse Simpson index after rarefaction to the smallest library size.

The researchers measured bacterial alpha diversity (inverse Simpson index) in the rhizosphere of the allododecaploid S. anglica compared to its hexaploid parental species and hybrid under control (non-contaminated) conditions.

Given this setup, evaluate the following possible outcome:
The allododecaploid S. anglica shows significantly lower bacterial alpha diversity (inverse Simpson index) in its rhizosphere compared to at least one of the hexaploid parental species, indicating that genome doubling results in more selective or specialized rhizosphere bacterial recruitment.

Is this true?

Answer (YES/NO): NO